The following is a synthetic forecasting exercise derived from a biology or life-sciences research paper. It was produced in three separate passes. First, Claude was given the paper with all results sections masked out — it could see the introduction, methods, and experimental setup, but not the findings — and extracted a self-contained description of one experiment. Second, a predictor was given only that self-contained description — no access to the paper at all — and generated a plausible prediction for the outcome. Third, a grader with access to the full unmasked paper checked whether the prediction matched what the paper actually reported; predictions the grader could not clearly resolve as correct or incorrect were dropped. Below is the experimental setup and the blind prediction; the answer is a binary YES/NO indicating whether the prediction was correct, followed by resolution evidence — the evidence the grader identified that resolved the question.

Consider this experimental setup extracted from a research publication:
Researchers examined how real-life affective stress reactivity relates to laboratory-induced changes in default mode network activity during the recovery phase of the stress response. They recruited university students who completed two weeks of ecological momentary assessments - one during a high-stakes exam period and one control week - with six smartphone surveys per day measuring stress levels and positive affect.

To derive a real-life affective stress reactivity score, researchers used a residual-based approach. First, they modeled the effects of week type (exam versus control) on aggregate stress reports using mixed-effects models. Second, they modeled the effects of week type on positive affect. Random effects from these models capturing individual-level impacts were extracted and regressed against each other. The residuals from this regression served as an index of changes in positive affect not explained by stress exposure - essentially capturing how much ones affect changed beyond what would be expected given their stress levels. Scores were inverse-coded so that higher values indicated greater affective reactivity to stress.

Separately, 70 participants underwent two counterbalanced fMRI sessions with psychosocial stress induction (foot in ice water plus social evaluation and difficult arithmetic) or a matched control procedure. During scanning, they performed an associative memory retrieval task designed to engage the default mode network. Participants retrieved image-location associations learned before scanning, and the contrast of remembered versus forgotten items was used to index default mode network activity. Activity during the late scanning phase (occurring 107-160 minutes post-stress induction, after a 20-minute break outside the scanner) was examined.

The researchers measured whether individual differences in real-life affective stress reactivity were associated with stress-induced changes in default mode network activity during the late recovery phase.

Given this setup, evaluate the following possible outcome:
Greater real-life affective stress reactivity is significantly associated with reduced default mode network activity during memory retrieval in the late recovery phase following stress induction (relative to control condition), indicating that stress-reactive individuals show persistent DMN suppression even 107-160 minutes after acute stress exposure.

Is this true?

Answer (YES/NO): NO